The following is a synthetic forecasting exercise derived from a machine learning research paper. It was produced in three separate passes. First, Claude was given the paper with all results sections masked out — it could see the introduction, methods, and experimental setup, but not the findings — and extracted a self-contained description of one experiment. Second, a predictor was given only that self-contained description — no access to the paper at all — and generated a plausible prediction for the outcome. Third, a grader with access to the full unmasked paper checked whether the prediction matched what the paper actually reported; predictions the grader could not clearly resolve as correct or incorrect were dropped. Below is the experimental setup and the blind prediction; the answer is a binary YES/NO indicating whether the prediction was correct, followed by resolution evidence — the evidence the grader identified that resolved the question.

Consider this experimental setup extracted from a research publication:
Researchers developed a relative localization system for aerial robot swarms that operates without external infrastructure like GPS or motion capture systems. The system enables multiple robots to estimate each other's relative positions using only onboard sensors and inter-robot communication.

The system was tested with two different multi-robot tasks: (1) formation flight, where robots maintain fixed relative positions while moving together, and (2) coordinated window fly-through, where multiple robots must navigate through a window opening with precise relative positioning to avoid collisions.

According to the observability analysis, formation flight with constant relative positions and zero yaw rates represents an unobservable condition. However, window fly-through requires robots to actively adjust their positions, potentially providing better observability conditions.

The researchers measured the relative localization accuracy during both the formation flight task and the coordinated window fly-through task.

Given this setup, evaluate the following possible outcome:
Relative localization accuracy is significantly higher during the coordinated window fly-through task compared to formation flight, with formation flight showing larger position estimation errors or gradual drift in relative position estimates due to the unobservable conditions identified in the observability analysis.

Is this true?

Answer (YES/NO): NO